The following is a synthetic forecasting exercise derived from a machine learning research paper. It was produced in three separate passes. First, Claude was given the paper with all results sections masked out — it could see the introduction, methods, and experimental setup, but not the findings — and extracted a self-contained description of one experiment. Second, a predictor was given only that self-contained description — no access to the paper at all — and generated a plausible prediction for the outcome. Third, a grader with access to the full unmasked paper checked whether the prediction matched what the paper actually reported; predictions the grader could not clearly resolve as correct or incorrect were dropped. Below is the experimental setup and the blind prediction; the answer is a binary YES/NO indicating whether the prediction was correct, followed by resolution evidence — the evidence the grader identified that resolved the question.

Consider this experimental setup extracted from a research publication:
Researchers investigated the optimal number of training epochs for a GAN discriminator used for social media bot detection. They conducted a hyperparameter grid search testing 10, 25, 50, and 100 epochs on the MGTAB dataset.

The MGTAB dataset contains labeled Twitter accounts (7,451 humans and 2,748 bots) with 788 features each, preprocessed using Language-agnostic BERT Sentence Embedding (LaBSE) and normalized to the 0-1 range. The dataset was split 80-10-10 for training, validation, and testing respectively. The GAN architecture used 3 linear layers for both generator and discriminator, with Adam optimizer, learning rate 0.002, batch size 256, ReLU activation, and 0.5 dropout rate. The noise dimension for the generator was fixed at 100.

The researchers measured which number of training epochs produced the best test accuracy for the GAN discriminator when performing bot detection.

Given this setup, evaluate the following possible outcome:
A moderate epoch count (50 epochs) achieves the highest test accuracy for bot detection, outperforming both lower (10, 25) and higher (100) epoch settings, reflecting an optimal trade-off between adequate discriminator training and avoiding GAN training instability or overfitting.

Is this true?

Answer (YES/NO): YES